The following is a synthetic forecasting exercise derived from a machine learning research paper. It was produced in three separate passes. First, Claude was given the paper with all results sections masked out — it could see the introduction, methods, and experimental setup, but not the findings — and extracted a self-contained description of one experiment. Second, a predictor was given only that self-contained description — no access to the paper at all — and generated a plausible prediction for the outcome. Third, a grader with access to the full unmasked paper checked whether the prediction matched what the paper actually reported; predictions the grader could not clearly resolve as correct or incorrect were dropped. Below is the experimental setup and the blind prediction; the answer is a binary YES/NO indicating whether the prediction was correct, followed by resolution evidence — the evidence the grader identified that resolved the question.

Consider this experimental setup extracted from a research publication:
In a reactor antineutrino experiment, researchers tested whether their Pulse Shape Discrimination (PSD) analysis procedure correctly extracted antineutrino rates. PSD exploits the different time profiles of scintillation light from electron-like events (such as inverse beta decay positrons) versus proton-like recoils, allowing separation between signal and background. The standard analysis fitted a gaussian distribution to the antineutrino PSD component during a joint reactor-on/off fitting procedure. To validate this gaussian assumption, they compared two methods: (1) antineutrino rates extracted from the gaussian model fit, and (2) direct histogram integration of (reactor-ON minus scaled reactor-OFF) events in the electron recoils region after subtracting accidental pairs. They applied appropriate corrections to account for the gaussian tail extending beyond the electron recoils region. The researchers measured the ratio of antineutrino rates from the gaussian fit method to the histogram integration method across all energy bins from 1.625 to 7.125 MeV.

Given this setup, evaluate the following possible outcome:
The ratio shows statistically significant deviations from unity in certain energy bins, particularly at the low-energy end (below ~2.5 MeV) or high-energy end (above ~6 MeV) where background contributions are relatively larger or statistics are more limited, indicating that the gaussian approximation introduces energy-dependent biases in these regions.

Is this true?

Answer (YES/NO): NO